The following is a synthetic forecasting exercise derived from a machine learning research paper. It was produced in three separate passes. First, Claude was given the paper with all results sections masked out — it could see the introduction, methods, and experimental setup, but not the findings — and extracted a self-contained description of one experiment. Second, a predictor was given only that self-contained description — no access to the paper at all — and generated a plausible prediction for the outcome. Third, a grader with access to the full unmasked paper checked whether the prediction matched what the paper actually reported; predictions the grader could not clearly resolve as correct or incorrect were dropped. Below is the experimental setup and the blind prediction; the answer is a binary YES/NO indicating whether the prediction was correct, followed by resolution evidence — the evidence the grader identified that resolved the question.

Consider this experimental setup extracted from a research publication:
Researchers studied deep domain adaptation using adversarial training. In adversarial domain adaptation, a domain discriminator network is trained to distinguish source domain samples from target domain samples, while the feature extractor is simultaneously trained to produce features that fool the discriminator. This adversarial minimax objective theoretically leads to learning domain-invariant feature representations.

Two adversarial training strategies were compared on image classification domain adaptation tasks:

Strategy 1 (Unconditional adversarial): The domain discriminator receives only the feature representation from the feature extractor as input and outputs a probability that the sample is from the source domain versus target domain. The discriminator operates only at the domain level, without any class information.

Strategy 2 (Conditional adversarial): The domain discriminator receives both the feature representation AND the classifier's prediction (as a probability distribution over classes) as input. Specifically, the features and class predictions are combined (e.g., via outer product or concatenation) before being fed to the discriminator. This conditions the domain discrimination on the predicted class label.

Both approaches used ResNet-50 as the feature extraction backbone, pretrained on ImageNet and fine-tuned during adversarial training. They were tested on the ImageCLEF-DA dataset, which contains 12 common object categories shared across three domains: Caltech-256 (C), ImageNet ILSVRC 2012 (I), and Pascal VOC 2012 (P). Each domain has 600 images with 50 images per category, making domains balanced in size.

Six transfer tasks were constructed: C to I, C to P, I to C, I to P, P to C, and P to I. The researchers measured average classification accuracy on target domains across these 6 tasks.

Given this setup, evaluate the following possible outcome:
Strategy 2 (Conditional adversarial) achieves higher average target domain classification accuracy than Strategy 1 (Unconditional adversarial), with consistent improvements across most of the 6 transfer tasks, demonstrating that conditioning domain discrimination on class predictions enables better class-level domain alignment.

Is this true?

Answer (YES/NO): YES